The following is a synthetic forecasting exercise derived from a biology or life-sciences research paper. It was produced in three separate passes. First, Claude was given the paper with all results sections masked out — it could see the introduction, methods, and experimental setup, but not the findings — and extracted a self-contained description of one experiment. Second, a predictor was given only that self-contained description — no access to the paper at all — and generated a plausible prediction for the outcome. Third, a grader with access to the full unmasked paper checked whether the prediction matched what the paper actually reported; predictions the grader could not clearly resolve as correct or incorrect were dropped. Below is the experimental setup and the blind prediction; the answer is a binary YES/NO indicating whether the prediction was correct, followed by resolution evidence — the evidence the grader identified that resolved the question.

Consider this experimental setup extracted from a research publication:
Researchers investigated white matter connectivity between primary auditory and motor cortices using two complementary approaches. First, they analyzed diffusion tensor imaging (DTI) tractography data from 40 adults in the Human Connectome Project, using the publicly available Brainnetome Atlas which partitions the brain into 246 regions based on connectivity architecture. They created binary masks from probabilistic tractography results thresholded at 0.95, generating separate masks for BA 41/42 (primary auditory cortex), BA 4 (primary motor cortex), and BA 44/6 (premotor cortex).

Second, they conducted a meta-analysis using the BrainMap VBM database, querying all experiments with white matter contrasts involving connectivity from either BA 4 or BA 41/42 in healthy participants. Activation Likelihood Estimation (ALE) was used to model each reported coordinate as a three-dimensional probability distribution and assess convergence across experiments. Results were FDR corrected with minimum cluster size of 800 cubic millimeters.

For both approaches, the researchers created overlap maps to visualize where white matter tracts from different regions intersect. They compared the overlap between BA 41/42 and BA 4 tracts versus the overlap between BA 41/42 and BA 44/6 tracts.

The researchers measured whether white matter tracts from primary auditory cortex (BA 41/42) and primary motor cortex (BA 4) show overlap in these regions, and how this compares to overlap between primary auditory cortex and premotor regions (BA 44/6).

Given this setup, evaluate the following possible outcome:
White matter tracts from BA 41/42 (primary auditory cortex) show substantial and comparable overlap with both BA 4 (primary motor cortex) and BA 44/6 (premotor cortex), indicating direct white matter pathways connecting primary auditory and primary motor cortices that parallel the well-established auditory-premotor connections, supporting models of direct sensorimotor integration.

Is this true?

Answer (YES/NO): NO